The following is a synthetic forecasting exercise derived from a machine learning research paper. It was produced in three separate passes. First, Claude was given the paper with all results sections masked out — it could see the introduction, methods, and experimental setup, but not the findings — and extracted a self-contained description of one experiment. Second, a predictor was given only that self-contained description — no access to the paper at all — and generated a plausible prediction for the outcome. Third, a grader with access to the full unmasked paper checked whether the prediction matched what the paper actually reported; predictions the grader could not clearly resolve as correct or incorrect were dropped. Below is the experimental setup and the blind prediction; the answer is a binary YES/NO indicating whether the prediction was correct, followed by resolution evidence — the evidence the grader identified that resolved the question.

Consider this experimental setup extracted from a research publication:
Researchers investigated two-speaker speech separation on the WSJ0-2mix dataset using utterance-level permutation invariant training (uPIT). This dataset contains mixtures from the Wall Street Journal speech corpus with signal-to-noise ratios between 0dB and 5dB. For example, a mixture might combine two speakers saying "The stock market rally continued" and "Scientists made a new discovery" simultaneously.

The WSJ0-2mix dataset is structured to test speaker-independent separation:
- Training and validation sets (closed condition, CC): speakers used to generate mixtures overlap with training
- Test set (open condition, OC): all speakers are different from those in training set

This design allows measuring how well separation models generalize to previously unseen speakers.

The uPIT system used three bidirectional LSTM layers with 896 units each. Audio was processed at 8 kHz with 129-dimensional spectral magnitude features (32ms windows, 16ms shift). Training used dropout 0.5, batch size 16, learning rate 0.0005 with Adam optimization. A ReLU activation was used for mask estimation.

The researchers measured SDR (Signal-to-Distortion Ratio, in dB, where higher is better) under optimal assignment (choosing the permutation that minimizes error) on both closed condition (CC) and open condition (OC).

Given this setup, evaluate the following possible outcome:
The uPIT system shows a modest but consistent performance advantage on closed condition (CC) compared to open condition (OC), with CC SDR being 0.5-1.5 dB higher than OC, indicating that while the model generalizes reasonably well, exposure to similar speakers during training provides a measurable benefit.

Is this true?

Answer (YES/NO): NO